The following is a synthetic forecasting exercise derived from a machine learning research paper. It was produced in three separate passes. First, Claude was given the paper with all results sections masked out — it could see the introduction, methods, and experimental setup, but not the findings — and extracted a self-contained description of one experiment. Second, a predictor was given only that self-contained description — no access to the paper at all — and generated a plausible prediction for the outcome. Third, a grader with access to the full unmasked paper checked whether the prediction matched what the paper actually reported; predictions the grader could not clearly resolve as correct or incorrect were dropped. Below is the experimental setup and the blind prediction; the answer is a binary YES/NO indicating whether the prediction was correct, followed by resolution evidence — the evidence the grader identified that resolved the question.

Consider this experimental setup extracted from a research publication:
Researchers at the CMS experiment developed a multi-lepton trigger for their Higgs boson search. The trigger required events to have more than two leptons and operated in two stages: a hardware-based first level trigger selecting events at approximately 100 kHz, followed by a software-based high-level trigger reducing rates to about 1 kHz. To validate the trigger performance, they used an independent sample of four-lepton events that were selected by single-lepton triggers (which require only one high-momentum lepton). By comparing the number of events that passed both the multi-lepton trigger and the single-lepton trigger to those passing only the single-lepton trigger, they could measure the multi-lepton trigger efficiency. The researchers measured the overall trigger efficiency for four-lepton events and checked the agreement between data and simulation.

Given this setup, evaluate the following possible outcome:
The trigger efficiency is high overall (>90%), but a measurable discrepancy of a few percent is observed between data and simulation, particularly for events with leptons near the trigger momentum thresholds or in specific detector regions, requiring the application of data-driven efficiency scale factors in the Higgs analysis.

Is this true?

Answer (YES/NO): NO